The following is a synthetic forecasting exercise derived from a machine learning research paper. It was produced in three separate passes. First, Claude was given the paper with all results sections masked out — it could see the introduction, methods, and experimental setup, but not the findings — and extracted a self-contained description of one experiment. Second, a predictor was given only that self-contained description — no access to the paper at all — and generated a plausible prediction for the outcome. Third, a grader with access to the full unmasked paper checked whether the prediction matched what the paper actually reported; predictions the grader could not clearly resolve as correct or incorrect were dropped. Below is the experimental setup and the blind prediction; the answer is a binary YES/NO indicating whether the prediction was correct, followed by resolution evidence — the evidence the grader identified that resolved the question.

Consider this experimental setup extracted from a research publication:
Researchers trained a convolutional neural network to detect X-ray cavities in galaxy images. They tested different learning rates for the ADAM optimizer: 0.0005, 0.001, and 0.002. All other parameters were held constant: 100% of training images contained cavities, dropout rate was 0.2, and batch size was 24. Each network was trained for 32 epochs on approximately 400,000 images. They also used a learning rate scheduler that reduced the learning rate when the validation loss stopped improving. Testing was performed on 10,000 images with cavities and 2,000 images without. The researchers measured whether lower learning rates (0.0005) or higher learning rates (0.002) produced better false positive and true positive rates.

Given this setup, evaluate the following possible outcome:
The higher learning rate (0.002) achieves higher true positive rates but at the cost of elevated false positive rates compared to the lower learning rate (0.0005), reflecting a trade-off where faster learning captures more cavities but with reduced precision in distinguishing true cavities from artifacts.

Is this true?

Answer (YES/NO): NO